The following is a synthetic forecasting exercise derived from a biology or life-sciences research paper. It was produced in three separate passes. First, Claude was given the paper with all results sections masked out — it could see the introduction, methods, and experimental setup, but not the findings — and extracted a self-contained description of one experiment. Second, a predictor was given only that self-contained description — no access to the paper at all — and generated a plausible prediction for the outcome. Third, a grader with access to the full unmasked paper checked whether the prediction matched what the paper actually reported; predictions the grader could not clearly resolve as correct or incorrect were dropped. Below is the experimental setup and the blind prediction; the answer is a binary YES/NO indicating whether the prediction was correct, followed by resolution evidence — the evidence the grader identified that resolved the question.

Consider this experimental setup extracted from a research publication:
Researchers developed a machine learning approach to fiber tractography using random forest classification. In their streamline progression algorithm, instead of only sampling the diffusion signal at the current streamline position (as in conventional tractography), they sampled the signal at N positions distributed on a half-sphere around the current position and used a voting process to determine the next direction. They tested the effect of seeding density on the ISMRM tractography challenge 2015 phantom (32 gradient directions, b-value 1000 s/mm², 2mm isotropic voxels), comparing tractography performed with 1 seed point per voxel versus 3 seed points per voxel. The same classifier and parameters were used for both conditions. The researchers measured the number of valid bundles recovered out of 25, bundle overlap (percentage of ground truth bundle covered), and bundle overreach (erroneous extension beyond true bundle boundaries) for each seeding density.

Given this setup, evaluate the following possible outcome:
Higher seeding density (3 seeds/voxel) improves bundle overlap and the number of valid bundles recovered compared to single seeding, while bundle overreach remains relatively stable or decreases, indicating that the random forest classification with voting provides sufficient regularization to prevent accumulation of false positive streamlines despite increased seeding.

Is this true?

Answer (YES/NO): NO